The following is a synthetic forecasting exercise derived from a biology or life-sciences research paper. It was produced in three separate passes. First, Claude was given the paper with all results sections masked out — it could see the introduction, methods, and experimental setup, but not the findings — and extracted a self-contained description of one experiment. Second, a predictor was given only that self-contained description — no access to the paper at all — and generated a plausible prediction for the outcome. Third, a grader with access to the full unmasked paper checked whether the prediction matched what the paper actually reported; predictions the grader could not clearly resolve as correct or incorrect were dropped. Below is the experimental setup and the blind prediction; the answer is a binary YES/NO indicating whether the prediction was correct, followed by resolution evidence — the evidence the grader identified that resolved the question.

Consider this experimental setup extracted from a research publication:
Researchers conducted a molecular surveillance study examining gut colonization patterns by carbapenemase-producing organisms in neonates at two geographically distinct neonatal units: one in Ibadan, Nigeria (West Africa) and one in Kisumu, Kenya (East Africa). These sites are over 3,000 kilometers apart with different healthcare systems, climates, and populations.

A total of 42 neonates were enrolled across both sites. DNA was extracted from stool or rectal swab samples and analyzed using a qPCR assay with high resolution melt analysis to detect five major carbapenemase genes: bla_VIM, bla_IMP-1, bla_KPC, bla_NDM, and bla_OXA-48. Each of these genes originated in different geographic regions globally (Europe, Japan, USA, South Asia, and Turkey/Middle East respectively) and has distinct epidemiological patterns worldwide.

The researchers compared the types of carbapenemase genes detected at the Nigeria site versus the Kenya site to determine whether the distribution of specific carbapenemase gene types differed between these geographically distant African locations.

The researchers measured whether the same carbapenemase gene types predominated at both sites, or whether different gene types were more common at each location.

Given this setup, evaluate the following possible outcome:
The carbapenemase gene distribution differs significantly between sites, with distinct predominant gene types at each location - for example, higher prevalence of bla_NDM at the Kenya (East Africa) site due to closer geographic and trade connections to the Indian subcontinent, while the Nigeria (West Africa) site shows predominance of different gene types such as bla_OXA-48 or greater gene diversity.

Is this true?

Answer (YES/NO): NO